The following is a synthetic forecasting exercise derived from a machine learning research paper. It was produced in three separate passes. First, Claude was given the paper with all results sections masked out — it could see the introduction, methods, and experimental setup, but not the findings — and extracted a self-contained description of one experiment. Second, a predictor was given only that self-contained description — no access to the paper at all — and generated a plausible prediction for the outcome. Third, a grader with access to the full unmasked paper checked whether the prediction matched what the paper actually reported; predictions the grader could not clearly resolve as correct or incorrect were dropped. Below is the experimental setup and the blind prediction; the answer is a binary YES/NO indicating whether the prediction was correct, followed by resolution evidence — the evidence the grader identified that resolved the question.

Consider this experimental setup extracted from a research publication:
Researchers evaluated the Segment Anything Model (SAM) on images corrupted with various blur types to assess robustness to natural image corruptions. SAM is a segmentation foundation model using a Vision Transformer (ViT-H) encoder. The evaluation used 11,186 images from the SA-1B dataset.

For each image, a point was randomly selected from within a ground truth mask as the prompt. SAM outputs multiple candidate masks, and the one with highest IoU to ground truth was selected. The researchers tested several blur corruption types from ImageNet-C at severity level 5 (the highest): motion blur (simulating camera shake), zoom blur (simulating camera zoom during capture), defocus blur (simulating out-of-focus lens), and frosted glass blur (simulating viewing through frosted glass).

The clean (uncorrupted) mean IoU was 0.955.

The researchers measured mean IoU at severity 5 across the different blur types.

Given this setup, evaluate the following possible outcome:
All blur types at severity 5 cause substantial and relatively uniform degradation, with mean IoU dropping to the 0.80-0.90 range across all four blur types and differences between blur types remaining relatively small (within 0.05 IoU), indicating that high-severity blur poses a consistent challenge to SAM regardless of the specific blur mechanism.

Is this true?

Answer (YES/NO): NO